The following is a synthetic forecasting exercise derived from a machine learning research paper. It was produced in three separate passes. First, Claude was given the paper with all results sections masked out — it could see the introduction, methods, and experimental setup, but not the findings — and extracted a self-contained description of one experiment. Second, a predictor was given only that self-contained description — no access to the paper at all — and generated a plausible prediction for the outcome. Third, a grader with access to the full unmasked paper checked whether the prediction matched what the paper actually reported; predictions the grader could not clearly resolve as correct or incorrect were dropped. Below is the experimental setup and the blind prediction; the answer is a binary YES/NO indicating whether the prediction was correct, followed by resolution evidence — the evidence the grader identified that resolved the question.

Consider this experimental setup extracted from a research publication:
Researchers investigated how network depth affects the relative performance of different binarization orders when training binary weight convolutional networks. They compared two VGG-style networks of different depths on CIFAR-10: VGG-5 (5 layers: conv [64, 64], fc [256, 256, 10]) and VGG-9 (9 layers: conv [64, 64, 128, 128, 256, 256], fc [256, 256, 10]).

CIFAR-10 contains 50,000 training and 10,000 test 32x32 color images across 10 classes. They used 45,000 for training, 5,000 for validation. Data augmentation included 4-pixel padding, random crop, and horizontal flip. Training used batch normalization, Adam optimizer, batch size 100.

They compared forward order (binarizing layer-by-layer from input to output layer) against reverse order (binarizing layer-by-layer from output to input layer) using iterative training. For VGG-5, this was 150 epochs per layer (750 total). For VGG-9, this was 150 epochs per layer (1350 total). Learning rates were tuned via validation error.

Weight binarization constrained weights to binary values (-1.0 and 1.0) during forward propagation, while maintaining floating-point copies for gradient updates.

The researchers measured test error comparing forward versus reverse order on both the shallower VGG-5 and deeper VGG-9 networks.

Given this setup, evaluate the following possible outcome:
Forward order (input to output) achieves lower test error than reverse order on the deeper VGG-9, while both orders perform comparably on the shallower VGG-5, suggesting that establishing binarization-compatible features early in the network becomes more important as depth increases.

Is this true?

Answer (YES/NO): YES